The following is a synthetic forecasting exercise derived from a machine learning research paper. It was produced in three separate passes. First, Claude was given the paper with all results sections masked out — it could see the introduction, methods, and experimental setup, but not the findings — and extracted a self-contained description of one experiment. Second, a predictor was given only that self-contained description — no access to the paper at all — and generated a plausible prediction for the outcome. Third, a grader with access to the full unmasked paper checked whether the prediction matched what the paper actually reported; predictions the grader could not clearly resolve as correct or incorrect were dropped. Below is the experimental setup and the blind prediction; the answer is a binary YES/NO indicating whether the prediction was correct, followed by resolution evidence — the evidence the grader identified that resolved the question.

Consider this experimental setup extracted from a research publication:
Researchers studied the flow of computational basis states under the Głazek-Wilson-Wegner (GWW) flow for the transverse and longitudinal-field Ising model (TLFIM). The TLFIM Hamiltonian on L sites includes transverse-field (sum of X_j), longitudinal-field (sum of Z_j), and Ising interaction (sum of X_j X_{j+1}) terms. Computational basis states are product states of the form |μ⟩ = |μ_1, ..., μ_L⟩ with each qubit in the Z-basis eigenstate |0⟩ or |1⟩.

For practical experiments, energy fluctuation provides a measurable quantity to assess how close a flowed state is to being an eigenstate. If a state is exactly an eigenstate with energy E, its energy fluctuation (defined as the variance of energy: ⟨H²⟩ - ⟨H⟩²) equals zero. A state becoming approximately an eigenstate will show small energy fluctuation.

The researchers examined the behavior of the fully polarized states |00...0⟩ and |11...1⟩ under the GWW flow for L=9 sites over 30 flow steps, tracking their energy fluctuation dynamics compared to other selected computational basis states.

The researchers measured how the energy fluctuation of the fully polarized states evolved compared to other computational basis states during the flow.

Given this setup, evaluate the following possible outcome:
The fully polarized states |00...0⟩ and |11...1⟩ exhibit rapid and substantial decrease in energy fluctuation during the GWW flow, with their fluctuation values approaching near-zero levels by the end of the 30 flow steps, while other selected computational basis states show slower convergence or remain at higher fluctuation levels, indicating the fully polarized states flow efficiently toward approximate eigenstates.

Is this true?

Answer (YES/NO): NO